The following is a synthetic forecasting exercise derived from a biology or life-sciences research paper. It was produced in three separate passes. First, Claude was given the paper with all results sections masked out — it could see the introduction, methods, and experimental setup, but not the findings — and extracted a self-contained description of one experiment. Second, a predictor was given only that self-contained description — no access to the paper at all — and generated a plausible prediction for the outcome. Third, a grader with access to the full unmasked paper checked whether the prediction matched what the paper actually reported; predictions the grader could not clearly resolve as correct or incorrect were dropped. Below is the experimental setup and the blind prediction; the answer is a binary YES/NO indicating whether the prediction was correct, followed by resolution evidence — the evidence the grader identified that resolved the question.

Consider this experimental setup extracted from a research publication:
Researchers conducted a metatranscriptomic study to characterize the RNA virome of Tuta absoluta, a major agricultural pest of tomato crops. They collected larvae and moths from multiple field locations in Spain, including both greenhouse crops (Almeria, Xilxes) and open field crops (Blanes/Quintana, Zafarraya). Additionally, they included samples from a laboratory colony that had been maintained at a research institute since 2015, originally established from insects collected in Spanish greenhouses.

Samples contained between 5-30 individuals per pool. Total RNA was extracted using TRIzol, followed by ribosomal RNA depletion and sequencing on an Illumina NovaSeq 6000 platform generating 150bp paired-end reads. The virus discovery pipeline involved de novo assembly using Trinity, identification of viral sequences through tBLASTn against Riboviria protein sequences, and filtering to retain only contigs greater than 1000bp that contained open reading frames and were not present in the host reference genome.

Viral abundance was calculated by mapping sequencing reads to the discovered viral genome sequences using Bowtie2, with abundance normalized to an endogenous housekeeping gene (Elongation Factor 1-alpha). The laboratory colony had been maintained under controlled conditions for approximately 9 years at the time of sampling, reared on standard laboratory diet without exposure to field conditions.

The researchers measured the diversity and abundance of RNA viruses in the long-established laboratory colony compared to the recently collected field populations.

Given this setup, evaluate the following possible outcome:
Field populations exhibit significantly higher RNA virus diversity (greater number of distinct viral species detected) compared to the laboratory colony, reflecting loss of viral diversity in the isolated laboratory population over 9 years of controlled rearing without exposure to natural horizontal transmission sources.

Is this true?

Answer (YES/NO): YES